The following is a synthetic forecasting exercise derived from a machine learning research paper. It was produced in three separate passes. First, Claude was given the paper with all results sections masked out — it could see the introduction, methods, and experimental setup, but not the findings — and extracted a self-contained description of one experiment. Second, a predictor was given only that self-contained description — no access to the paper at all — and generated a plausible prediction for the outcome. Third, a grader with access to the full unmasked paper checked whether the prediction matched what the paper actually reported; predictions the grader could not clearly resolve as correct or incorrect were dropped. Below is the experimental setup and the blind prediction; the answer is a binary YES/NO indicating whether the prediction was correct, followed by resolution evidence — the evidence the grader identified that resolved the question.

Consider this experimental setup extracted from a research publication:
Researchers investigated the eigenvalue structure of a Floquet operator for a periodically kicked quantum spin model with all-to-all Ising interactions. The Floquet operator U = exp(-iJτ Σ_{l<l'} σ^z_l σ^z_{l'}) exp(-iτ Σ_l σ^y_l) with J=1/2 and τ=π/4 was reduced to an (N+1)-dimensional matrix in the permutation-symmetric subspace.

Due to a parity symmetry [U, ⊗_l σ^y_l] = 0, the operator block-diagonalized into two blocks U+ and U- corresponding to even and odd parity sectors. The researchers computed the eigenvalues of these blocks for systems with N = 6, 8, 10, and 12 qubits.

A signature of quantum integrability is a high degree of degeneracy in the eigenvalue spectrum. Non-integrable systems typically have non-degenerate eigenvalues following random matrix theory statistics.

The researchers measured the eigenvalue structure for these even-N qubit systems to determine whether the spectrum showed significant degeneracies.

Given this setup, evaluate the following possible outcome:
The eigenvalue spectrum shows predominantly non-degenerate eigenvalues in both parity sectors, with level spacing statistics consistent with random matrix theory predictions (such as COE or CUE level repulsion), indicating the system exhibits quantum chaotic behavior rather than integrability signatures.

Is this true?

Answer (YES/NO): NO